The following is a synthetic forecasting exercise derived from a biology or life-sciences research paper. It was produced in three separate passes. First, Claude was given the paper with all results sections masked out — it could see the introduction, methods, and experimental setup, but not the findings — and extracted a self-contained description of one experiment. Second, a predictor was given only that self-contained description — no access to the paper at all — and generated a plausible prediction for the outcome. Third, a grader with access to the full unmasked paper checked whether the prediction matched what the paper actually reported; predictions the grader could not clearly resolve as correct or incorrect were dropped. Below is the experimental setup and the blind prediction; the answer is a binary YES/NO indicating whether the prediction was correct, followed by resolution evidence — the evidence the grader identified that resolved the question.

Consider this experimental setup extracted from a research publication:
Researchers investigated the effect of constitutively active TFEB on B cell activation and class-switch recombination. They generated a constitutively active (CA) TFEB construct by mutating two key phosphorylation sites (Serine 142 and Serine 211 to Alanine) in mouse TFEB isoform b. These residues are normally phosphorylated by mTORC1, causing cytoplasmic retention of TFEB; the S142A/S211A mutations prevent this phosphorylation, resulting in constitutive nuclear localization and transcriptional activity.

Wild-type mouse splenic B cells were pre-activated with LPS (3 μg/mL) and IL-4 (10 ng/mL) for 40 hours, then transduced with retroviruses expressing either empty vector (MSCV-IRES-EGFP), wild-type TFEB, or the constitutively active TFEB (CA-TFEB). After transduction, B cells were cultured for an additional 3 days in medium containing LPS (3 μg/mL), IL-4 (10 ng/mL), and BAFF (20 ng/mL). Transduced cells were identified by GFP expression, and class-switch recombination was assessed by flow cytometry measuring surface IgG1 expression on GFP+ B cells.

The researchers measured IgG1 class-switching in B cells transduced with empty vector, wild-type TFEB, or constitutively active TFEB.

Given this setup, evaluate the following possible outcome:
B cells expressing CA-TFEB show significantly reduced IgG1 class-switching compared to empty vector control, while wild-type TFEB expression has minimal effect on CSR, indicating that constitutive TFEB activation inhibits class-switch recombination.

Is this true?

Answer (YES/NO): NO